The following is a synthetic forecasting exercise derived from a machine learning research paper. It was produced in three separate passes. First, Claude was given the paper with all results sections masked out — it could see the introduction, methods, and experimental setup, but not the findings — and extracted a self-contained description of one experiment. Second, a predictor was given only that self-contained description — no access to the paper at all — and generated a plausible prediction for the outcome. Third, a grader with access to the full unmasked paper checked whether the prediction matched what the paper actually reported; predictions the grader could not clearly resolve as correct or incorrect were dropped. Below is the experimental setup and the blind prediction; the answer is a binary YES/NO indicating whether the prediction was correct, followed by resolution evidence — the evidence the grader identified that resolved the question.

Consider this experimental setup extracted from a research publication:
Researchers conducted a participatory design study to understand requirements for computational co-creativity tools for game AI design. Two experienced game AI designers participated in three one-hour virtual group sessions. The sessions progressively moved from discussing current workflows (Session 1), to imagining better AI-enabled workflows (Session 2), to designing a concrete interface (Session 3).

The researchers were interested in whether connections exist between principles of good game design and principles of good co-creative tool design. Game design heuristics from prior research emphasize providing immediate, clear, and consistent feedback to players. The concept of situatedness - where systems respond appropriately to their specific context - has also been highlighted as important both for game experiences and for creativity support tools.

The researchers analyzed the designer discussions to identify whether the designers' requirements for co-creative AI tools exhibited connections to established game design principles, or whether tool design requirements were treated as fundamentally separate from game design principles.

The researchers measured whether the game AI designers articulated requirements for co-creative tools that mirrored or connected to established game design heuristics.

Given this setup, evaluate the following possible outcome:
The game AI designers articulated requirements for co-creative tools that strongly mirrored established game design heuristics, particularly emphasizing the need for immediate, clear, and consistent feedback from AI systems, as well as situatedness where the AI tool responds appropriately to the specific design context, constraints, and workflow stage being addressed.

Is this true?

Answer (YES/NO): YES